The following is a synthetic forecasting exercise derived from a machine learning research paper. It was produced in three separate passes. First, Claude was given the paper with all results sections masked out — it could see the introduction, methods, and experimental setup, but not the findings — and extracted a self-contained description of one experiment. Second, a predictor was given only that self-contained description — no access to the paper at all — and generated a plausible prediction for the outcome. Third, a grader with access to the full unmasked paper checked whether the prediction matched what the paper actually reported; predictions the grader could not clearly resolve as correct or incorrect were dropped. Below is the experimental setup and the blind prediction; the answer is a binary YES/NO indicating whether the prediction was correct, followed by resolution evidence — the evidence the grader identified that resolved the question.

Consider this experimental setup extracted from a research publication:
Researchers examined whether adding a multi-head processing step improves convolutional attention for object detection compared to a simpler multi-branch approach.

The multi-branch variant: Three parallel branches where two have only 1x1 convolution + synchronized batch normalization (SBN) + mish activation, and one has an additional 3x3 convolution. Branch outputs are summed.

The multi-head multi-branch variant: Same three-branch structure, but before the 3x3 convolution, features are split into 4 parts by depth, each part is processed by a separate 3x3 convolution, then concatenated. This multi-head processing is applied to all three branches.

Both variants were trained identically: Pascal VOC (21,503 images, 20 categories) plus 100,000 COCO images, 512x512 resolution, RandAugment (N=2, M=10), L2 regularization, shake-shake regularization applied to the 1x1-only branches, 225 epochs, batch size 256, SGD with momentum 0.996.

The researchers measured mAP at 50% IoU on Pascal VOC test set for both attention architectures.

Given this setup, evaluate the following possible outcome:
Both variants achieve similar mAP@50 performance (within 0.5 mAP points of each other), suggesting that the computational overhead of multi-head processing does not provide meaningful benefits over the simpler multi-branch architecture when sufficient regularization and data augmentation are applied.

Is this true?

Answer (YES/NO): YES